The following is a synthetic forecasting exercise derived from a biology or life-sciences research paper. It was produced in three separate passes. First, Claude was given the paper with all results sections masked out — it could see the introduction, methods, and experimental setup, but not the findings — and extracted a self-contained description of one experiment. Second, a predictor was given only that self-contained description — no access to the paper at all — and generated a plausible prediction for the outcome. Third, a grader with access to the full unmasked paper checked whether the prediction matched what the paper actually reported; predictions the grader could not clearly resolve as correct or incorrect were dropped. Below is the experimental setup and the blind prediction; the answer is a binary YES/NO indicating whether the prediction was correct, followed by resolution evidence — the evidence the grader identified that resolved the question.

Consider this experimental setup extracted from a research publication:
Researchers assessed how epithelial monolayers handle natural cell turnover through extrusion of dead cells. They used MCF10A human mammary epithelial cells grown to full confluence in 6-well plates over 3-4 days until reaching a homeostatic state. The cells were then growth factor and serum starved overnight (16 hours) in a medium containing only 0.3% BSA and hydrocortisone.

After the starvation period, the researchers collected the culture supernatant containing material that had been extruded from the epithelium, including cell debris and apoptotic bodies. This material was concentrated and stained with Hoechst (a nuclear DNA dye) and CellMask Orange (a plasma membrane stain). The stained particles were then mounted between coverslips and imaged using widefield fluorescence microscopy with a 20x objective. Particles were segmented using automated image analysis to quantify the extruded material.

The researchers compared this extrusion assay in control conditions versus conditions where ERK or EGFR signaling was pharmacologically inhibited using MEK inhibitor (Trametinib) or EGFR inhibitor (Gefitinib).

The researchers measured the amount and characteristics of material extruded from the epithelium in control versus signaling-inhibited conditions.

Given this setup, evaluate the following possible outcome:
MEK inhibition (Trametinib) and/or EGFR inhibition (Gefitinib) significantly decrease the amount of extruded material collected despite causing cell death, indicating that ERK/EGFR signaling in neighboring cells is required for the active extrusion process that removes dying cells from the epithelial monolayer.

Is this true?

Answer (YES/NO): NO